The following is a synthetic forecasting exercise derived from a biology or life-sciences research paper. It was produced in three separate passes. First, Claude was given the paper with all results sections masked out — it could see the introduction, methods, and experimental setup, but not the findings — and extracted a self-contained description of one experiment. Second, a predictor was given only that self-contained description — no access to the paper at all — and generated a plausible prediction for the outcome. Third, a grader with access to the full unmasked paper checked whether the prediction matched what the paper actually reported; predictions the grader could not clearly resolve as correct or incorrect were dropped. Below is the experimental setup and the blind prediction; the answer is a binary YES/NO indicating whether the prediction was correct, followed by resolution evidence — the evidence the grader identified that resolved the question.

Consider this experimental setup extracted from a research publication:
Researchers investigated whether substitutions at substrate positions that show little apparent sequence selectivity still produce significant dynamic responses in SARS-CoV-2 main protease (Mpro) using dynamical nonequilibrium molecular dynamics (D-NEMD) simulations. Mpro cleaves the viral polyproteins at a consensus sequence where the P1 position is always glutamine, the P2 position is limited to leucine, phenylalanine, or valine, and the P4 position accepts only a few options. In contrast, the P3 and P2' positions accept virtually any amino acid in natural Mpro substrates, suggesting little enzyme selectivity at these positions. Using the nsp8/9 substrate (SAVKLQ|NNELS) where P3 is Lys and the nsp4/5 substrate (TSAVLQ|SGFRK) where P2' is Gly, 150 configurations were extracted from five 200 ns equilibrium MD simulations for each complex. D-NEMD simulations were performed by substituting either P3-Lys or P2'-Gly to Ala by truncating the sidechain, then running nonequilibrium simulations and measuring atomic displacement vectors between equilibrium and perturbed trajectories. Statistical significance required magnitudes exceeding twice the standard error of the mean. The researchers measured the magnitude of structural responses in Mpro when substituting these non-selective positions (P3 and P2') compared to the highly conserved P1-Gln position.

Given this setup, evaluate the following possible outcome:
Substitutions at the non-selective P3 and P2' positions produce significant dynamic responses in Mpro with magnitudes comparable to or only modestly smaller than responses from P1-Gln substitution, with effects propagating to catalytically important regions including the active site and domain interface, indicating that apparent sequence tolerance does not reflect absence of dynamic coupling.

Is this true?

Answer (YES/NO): NO